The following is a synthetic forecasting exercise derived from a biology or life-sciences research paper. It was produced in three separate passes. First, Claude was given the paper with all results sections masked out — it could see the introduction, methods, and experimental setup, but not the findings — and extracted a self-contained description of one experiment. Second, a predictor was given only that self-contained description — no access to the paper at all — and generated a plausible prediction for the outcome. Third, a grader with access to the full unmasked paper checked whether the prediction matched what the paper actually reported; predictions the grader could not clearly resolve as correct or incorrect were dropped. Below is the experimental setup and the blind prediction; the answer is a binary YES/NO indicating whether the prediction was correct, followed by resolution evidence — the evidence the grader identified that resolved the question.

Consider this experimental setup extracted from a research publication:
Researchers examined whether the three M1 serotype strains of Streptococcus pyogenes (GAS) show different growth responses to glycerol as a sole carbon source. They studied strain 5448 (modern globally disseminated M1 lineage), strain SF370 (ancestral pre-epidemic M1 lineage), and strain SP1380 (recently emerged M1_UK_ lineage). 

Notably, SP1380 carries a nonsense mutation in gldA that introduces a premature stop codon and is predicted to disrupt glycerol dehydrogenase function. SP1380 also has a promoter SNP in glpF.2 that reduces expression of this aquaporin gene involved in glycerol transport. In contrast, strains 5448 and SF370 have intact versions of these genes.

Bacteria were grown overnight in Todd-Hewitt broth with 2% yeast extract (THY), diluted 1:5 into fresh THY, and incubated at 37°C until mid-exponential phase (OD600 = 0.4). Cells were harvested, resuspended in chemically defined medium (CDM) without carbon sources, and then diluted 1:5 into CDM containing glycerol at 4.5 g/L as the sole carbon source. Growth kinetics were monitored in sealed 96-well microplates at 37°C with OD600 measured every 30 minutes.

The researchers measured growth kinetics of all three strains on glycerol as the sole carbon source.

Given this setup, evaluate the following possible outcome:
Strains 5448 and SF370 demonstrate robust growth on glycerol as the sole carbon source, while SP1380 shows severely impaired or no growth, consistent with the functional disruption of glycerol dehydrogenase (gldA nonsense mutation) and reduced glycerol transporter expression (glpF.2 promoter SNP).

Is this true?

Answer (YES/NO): NO